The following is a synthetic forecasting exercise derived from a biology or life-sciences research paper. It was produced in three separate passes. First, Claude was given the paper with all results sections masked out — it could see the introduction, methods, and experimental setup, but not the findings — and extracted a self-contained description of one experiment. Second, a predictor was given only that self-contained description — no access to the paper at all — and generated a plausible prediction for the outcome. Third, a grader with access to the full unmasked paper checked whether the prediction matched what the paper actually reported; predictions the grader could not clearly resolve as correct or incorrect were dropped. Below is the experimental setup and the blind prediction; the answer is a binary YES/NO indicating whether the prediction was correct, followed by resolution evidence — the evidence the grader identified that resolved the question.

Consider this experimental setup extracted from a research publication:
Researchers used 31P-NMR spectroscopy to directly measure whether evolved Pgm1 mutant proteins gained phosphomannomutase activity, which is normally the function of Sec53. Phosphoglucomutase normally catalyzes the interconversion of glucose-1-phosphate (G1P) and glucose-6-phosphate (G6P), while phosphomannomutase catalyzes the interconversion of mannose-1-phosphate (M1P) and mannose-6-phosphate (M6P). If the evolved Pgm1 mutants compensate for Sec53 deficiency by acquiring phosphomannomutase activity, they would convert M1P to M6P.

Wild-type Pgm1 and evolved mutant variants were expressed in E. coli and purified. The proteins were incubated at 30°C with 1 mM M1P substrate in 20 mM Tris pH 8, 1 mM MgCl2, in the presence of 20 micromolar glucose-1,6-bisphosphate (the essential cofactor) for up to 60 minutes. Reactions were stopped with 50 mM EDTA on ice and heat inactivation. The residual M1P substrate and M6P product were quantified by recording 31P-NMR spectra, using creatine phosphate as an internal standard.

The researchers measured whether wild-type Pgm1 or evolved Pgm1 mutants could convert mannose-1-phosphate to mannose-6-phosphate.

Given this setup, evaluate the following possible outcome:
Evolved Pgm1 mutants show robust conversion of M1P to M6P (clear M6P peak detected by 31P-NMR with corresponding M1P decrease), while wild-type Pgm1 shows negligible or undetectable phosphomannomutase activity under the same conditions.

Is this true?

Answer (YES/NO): NO